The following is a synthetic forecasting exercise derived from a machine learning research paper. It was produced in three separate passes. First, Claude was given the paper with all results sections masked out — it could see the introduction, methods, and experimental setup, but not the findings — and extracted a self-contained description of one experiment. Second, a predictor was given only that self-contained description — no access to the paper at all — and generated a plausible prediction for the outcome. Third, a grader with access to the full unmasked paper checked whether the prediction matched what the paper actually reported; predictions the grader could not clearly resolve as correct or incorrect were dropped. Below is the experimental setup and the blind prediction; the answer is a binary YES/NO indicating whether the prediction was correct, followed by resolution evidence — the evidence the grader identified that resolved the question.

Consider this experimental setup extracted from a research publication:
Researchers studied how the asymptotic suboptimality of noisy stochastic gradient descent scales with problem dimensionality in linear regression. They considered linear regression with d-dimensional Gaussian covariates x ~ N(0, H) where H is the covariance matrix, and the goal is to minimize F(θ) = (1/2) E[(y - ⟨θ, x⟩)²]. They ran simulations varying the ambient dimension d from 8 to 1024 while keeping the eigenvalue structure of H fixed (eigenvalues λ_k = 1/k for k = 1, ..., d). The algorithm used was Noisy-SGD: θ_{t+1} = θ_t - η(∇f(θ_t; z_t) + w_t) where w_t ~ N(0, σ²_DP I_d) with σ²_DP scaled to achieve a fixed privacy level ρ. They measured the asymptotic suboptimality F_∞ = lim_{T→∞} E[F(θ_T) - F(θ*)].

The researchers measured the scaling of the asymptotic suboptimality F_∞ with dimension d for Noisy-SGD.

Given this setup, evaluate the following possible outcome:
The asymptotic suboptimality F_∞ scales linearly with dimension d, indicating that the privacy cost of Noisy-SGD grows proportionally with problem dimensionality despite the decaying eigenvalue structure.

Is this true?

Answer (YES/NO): YES